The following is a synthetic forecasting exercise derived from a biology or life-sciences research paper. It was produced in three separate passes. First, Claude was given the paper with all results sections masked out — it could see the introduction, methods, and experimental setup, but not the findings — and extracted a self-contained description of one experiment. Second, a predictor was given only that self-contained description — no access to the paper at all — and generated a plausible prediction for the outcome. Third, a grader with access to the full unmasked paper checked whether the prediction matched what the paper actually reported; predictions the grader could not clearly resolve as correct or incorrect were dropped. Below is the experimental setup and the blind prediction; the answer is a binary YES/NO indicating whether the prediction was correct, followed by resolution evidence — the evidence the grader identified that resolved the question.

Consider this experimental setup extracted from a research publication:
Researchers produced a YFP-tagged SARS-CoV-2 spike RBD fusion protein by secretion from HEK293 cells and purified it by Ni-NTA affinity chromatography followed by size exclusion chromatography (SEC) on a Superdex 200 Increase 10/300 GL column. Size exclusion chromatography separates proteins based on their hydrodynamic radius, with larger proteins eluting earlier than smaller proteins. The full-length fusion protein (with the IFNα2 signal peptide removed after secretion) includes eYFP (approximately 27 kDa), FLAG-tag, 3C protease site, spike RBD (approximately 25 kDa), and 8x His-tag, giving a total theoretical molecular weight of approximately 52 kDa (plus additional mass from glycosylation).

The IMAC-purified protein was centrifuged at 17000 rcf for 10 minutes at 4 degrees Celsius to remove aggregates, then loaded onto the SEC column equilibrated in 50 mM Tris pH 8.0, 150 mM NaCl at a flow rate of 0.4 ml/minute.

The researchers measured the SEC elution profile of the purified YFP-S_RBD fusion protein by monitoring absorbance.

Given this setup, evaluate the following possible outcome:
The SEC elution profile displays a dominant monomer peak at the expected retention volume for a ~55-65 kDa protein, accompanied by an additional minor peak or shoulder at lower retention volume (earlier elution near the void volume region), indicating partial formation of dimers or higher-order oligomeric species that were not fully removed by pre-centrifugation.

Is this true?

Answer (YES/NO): NO